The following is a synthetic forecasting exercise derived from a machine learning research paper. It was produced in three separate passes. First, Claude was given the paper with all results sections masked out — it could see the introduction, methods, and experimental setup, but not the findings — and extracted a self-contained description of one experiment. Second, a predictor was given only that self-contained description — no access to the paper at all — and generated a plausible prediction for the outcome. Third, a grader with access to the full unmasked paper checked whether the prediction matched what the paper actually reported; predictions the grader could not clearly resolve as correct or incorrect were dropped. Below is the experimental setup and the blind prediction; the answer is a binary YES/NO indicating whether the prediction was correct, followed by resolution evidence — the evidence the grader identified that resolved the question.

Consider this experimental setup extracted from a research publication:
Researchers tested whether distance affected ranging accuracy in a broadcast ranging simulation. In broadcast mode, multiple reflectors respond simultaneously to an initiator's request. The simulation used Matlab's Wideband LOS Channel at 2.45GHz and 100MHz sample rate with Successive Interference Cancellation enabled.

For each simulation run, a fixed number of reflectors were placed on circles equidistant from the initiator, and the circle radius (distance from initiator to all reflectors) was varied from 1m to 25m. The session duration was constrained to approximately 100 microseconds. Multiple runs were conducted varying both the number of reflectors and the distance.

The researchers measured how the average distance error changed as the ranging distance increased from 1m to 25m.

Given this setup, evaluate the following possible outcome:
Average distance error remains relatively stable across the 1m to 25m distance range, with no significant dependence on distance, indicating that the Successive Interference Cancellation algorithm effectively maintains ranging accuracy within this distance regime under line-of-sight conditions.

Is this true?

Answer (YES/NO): YES